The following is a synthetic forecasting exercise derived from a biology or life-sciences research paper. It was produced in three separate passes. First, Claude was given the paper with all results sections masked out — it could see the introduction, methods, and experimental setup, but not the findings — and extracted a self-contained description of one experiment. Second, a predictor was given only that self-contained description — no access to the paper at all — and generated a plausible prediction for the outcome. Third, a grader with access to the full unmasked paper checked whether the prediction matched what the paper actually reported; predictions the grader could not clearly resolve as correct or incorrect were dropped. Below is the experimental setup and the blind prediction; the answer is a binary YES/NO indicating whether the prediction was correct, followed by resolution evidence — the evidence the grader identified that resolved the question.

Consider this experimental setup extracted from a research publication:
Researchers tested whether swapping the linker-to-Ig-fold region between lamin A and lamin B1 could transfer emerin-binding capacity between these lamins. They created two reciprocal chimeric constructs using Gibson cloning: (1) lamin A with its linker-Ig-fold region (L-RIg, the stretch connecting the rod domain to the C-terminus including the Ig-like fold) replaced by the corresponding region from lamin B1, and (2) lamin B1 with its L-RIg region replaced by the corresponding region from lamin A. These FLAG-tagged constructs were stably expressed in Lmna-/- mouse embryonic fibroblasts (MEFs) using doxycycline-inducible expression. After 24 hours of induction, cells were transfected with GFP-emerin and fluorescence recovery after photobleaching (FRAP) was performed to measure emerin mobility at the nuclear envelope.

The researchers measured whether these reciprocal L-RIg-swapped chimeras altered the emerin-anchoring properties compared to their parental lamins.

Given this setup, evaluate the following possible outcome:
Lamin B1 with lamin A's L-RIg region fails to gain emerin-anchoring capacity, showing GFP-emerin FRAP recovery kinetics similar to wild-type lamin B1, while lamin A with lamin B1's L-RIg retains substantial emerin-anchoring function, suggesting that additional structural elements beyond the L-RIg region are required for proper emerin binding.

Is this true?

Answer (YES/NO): NO